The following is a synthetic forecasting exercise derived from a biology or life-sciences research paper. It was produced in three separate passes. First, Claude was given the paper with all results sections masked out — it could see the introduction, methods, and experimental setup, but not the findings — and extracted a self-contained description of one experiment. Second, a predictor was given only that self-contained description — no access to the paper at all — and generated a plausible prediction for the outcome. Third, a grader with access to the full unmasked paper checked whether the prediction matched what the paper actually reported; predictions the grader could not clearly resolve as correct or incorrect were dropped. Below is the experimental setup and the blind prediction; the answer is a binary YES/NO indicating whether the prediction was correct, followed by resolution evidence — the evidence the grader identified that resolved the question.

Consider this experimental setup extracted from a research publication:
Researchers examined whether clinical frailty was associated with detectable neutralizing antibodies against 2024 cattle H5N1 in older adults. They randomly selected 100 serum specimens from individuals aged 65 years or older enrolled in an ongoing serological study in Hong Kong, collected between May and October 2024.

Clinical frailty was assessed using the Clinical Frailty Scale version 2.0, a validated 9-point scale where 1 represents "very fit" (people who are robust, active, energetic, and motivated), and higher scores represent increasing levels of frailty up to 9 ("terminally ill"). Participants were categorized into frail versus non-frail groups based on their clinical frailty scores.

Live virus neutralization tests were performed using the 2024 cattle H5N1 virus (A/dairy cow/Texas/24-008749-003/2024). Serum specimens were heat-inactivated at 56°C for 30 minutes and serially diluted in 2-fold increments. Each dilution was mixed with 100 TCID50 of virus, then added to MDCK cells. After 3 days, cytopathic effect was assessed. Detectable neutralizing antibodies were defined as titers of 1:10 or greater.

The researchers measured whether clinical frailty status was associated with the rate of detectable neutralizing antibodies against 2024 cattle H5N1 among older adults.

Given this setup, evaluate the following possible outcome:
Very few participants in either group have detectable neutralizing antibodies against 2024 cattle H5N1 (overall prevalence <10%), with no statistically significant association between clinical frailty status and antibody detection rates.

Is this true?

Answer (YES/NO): YES